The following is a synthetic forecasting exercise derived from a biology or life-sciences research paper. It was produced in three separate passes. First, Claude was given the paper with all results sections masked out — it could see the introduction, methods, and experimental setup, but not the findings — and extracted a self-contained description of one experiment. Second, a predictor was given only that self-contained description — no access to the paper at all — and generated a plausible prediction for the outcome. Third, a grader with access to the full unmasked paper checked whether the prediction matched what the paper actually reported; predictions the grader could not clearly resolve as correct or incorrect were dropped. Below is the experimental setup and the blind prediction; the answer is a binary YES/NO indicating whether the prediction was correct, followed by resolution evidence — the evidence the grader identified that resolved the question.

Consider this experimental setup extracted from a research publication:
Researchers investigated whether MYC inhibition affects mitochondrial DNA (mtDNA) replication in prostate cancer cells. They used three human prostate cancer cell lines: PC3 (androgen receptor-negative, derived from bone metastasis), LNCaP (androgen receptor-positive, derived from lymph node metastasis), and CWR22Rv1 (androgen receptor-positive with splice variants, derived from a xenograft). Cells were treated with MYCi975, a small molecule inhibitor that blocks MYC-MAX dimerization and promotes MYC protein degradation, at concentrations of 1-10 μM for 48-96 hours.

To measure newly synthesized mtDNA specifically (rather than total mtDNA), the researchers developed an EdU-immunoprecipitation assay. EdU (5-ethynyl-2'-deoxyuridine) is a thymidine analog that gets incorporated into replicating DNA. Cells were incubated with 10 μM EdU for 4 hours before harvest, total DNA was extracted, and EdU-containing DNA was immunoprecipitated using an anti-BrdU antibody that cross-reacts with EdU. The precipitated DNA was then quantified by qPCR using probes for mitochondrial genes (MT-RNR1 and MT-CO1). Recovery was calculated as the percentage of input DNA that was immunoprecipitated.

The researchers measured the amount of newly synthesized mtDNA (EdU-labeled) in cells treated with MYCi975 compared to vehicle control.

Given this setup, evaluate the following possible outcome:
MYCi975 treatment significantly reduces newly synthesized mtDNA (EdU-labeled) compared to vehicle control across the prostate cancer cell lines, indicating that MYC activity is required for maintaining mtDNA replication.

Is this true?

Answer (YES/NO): NO